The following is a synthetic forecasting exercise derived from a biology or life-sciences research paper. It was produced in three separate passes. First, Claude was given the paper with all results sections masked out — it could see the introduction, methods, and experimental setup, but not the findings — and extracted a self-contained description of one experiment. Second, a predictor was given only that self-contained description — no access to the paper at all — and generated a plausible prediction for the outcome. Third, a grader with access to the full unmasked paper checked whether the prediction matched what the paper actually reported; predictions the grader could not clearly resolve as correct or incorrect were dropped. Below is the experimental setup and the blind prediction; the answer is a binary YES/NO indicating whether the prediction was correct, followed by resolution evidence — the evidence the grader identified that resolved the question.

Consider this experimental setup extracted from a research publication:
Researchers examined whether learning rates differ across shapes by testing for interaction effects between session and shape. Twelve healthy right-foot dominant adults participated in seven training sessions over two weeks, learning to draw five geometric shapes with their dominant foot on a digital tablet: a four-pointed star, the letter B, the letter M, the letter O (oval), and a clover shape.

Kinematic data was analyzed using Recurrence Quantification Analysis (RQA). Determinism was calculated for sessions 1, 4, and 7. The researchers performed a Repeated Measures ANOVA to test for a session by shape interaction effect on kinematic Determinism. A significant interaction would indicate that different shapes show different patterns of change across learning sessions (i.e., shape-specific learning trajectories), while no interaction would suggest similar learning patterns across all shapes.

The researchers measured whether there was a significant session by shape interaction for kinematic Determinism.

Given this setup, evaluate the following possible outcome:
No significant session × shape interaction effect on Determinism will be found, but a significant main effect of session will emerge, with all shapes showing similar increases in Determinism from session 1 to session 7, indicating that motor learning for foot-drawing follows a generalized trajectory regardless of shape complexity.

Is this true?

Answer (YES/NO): NO